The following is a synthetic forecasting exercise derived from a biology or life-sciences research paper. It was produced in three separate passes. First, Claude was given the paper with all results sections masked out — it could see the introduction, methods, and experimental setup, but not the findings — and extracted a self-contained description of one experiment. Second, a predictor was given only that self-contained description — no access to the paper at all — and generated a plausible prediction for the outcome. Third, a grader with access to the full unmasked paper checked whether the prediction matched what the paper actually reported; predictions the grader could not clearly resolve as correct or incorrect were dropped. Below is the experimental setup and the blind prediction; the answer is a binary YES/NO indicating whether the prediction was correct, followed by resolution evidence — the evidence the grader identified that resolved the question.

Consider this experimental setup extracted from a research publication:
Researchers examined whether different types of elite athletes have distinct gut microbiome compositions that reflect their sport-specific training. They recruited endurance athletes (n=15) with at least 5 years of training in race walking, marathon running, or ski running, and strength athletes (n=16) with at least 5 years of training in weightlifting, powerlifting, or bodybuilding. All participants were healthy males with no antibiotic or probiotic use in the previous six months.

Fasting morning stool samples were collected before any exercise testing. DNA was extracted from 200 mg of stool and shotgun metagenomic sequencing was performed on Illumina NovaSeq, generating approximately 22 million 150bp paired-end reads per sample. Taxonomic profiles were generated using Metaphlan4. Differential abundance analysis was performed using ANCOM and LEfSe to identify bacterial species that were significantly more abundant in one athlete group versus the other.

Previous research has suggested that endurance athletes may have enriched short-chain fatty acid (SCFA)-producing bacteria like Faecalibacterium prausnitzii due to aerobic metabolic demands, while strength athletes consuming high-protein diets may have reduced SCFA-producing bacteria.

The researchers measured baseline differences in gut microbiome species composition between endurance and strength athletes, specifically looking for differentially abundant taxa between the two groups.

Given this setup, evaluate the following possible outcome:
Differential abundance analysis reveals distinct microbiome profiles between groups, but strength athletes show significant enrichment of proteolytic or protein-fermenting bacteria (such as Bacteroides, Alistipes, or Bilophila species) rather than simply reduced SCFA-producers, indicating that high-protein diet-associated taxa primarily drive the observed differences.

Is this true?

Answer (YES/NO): NO